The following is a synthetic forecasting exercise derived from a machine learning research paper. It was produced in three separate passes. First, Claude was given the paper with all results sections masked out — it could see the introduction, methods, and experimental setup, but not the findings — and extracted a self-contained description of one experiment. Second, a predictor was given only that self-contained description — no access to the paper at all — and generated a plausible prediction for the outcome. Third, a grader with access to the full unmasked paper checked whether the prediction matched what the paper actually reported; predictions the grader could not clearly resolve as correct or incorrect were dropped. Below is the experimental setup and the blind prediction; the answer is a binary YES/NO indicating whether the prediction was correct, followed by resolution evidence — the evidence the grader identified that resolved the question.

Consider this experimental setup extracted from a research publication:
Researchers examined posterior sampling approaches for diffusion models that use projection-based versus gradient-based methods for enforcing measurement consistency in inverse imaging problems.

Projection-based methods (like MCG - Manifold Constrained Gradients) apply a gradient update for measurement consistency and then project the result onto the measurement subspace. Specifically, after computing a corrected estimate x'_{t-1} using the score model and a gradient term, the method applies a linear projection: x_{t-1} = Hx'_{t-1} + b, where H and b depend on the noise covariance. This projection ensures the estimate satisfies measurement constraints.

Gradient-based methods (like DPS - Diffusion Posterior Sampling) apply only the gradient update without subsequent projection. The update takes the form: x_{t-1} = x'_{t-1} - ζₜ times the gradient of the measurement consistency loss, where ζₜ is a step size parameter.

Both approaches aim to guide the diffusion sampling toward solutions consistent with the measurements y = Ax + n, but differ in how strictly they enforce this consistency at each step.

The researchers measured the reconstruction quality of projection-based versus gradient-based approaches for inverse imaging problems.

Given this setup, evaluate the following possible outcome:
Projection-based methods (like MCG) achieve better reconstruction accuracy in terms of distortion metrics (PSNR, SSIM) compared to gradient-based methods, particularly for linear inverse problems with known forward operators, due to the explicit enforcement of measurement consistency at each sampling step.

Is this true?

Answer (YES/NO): NO